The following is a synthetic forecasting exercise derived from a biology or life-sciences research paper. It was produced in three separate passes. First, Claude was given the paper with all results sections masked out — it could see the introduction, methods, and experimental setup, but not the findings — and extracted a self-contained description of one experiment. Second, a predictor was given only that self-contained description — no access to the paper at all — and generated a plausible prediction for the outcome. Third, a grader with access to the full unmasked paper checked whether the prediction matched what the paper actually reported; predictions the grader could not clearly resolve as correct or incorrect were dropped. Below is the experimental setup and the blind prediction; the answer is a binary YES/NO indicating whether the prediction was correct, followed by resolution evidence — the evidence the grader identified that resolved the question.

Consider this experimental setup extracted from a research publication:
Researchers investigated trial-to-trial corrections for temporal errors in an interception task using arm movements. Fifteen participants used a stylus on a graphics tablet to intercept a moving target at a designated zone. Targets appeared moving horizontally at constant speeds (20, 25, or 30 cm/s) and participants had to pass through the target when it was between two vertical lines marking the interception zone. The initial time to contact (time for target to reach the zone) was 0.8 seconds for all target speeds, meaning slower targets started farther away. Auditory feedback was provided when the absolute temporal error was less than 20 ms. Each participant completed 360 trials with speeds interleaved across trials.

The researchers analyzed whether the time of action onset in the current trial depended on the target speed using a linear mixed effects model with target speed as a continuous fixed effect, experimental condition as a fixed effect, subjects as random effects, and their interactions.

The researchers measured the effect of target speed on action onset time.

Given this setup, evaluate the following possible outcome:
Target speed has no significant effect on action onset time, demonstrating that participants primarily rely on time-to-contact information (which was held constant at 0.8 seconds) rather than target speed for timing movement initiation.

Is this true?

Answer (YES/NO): YES